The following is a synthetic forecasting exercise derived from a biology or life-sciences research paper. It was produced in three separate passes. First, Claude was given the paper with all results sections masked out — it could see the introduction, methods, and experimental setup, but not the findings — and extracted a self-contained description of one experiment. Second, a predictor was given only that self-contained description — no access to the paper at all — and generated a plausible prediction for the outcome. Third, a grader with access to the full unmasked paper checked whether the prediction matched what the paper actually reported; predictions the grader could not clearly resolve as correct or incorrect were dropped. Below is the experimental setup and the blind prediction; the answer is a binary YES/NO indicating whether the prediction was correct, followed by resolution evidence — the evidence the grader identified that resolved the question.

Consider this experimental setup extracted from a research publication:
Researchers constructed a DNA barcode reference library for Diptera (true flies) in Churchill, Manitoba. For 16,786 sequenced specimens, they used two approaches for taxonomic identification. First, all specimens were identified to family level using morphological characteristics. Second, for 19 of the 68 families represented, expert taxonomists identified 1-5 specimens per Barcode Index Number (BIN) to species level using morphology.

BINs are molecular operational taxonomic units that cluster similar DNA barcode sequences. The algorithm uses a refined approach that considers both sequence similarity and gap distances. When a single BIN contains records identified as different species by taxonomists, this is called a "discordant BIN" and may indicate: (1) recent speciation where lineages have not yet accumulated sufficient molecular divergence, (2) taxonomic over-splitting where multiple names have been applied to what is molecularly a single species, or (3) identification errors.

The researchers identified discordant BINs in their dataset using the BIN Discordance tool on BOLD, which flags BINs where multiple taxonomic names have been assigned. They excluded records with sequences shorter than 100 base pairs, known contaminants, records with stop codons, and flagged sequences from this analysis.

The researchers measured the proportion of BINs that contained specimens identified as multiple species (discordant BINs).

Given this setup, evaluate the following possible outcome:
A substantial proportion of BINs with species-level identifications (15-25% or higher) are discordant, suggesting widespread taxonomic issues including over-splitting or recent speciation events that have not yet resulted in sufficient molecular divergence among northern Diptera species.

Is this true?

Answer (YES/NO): NO